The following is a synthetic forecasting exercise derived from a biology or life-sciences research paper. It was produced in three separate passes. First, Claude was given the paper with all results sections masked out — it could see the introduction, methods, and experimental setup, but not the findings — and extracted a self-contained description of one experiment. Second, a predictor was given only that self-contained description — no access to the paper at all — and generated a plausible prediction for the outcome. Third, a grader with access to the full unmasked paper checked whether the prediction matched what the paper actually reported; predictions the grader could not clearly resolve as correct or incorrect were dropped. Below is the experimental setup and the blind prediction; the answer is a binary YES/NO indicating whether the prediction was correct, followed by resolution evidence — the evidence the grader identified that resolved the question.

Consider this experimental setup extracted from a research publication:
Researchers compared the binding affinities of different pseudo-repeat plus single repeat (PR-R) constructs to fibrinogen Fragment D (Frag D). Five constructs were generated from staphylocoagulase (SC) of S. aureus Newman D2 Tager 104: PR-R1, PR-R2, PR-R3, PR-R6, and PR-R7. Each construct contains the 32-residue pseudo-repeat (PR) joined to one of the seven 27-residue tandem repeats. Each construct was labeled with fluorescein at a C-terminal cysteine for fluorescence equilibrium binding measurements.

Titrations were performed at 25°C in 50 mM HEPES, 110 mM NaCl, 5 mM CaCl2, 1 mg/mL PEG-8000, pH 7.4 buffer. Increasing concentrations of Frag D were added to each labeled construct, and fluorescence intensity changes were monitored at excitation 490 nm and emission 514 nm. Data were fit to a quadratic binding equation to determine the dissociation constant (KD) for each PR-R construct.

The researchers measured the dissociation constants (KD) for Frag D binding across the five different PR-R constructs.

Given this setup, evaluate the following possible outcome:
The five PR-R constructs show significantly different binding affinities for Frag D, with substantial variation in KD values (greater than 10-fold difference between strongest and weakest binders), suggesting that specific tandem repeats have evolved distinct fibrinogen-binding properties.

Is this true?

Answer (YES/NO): NO